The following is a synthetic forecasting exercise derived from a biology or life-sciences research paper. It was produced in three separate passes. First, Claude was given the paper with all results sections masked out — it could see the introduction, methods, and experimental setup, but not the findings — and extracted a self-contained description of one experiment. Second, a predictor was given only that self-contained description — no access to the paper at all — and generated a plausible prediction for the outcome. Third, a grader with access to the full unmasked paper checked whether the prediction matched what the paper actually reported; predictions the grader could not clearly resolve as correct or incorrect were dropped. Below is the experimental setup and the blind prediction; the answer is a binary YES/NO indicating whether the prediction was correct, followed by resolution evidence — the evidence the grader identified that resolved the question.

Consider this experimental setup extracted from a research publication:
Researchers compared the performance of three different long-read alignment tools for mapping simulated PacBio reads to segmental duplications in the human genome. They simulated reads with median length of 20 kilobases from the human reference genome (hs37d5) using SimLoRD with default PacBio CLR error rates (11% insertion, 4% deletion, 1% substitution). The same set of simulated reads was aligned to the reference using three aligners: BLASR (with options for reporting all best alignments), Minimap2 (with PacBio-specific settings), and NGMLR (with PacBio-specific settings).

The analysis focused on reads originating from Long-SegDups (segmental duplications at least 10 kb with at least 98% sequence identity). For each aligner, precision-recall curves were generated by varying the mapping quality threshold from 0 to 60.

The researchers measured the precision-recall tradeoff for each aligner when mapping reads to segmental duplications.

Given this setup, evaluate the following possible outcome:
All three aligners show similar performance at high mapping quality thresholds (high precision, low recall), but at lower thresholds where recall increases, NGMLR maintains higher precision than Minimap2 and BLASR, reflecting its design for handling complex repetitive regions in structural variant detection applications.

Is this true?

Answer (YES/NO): NO